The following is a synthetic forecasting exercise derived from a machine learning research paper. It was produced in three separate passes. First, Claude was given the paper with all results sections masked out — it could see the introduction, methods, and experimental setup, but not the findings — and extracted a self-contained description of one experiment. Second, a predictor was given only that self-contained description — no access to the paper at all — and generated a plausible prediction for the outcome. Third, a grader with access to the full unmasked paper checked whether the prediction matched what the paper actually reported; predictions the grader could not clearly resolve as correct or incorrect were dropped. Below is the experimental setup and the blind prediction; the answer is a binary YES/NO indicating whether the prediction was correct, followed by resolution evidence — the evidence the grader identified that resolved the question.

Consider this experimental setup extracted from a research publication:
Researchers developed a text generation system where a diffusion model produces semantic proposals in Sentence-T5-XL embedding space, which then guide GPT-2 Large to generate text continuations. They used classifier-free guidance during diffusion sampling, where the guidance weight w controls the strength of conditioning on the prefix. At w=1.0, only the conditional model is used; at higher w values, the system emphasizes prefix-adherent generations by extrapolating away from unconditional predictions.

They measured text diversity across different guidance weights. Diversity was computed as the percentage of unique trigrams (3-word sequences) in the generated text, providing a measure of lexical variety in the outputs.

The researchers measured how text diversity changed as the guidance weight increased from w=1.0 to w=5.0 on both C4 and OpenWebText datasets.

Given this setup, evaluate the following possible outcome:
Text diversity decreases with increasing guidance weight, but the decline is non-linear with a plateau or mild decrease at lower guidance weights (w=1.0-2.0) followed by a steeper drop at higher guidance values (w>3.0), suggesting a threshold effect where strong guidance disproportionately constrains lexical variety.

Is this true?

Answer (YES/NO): NO